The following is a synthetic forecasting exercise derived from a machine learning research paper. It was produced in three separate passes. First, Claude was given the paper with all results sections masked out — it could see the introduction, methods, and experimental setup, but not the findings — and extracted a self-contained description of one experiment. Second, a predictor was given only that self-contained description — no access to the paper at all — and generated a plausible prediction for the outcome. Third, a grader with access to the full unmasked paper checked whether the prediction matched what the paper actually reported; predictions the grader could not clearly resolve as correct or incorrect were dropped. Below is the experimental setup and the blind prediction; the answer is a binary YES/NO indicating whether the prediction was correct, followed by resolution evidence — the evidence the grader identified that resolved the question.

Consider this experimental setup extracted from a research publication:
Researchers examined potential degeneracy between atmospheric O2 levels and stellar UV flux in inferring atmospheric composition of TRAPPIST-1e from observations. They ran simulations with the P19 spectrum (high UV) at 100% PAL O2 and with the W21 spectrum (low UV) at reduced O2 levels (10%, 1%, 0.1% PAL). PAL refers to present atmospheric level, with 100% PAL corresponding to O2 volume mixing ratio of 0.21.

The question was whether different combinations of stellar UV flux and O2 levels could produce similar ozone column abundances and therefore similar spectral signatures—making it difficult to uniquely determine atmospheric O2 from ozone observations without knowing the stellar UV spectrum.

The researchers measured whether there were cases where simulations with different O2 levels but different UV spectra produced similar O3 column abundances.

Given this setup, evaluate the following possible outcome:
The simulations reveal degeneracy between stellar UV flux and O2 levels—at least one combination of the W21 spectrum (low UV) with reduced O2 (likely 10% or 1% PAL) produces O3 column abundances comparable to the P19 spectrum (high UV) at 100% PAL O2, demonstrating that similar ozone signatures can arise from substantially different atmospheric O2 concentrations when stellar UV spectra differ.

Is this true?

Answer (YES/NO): YES